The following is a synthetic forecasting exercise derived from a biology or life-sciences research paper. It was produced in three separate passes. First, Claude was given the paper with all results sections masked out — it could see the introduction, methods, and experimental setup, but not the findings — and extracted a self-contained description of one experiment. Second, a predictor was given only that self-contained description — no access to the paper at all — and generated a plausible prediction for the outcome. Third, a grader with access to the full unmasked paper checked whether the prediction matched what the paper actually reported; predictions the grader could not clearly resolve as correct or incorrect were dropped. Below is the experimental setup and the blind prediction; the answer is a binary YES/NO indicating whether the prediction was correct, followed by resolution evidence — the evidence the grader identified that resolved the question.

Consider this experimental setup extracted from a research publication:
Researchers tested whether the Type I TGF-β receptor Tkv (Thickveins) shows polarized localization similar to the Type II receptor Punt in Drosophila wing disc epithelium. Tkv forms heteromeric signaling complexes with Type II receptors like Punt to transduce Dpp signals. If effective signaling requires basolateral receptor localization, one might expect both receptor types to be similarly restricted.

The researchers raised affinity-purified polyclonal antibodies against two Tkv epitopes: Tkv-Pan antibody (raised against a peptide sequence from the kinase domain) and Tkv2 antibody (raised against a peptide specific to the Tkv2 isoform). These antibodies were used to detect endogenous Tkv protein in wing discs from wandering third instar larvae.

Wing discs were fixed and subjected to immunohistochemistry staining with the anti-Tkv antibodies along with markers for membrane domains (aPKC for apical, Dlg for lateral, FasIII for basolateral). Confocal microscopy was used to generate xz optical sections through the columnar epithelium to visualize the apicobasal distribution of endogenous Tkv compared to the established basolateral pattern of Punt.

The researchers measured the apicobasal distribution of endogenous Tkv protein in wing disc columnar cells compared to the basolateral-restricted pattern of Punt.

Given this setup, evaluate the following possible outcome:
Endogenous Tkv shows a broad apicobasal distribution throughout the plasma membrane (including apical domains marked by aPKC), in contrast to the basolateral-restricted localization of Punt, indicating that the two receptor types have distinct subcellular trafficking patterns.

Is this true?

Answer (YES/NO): YES